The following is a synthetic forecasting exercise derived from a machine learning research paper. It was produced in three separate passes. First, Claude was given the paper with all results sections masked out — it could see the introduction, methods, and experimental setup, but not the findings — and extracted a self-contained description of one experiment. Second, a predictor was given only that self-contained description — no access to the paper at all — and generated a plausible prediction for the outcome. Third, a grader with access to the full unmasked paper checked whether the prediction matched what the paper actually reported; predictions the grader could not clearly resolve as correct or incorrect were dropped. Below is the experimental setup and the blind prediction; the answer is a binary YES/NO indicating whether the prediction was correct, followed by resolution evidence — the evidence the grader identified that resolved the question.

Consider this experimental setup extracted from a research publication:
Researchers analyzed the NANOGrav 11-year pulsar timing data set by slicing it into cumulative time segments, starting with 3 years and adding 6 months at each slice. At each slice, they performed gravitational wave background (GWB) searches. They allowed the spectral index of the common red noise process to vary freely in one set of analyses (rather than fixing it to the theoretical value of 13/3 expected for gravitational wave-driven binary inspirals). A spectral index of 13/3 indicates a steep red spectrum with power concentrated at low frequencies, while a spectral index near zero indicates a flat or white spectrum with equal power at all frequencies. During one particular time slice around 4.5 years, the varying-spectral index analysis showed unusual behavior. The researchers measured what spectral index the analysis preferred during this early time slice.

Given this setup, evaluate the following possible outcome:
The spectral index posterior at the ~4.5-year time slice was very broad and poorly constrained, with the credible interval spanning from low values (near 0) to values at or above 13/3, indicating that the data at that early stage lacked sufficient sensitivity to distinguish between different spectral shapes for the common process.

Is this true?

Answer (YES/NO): NO